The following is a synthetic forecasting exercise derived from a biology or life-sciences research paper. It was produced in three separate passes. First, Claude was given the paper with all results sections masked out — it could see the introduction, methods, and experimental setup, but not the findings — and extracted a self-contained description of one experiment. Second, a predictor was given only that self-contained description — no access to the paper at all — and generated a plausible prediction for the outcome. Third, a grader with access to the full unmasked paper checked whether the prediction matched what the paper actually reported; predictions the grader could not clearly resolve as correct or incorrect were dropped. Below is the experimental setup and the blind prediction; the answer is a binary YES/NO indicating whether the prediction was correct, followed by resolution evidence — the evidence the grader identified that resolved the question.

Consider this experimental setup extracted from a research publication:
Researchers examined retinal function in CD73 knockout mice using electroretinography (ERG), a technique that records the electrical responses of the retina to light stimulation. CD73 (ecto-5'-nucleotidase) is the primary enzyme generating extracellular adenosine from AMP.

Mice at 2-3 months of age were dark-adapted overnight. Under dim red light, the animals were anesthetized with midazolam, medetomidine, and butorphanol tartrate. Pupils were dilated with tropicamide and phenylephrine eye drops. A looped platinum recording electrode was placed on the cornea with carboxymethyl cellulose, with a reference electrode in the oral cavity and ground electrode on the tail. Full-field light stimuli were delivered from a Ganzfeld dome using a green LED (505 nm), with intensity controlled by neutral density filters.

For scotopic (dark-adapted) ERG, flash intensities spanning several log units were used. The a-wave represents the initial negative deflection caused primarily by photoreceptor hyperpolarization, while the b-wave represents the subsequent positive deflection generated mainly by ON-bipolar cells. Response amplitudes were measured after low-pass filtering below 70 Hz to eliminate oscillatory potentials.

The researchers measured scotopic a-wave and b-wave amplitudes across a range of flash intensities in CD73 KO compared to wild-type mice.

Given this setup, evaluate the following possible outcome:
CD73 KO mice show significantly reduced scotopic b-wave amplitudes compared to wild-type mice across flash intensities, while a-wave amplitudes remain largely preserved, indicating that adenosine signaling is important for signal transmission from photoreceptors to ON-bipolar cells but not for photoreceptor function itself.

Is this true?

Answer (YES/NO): NO